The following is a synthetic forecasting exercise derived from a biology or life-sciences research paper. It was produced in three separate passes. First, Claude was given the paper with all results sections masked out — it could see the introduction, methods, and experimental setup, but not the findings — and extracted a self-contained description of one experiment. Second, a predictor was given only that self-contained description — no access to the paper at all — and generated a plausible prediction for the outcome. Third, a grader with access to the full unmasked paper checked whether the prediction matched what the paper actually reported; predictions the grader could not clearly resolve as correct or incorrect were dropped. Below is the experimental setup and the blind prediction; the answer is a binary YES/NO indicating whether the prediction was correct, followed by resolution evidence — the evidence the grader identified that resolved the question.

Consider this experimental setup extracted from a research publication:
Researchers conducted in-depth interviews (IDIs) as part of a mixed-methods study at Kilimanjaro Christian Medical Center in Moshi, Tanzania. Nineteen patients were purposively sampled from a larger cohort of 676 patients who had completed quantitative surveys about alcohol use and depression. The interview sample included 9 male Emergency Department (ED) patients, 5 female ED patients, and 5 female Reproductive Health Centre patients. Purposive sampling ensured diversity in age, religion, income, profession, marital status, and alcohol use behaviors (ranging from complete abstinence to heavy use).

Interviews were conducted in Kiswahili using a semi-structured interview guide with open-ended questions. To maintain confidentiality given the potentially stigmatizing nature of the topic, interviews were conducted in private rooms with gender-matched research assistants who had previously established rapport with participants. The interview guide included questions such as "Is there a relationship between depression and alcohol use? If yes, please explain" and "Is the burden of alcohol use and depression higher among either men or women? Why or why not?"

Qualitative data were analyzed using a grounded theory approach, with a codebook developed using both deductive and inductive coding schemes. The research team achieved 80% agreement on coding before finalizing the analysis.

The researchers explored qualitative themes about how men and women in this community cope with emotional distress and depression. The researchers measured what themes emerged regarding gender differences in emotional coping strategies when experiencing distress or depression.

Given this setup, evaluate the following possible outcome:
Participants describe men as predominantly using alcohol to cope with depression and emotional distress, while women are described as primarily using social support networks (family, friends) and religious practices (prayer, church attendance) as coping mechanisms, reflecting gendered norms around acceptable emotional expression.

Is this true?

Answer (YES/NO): NO